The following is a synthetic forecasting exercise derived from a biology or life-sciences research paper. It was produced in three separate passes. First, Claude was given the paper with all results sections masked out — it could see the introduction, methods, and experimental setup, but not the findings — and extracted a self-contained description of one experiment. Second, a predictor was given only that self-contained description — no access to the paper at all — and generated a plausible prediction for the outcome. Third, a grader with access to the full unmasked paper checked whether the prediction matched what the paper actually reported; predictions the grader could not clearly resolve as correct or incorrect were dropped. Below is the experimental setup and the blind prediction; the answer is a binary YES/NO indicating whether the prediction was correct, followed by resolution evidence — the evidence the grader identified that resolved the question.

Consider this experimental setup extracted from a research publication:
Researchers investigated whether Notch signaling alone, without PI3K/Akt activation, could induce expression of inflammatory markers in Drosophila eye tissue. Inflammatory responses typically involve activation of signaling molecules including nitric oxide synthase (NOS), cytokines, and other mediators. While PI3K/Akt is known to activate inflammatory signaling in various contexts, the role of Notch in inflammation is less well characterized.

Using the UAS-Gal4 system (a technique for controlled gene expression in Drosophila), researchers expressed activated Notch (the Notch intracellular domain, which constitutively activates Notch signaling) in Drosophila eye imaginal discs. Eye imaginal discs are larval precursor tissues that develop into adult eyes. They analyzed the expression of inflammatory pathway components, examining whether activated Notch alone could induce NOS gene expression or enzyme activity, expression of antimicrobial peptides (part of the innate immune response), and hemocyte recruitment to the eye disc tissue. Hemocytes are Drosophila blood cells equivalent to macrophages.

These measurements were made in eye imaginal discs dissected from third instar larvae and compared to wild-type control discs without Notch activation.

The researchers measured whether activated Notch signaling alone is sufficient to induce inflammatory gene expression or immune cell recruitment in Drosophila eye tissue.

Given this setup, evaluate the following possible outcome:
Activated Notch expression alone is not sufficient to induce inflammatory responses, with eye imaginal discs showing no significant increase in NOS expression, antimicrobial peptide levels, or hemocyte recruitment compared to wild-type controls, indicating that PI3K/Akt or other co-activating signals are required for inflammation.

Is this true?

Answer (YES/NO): NO